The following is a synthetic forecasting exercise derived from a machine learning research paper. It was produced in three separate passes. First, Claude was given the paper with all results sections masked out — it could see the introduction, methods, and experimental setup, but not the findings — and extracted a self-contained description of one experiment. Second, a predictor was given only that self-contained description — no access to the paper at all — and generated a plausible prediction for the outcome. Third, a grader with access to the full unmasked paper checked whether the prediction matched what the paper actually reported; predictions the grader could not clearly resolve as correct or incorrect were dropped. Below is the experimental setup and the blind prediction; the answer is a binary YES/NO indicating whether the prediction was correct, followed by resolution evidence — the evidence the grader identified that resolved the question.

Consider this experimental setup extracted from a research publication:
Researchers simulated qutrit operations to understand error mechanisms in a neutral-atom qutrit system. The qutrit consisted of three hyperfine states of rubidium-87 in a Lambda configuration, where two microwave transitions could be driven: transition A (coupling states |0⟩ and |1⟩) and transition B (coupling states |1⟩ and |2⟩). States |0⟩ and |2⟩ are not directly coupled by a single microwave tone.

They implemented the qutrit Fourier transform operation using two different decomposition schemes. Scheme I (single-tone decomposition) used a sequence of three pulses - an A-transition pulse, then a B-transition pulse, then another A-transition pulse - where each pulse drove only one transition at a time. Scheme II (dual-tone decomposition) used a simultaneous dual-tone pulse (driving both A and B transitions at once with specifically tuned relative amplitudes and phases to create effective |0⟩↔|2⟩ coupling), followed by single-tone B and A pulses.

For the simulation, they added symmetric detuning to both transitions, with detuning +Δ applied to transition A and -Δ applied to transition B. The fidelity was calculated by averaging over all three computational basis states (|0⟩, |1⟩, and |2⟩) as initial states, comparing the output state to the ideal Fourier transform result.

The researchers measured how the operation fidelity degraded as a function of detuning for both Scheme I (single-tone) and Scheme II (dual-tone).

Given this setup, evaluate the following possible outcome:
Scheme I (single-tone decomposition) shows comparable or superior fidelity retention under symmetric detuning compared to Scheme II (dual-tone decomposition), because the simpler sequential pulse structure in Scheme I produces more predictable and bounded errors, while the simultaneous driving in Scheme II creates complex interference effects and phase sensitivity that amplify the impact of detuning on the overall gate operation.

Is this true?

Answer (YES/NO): YES